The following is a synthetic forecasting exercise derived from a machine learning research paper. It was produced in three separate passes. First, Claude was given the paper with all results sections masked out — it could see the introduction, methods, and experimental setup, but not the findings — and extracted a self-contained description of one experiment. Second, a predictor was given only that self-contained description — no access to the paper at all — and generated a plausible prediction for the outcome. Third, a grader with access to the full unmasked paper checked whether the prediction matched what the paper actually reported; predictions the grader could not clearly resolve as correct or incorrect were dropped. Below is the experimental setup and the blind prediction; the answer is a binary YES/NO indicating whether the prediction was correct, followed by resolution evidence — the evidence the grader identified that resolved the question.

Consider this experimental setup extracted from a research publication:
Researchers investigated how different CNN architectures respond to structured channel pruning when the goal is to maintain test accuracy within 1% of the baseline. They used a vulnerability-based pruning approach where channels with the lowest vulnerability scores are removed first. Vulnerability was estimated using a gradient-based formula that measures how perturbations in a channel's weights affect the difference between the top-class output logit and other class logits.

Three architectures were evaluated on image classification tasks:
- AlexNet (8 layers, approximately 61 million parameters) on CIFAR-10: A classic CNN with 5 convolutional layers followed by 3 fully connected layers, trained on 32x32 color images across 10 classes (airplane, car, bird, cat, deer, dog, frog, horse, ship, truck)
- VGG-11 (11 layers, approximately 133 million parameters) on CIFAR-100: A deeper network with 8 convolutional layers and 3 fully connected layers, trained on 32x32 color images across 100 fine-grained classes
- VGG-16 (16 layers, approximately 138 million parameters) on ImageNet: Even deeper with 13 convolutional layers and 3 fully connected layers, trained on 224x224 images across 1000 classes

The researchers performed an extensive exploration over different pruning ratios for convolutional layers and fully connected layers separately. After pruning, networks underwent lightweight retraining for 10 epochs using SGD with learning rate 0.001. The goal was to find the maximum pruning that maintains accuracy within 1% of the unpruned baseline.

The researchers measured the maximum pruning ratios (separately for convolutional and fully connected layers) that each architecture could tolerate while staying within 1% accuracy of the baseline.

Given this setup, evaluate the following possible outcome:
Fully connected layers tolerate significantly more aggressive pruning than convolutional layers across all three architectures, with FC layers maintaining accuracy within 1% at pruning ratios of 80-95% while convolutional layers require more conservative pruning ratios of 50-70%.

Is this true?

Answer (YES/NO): NO